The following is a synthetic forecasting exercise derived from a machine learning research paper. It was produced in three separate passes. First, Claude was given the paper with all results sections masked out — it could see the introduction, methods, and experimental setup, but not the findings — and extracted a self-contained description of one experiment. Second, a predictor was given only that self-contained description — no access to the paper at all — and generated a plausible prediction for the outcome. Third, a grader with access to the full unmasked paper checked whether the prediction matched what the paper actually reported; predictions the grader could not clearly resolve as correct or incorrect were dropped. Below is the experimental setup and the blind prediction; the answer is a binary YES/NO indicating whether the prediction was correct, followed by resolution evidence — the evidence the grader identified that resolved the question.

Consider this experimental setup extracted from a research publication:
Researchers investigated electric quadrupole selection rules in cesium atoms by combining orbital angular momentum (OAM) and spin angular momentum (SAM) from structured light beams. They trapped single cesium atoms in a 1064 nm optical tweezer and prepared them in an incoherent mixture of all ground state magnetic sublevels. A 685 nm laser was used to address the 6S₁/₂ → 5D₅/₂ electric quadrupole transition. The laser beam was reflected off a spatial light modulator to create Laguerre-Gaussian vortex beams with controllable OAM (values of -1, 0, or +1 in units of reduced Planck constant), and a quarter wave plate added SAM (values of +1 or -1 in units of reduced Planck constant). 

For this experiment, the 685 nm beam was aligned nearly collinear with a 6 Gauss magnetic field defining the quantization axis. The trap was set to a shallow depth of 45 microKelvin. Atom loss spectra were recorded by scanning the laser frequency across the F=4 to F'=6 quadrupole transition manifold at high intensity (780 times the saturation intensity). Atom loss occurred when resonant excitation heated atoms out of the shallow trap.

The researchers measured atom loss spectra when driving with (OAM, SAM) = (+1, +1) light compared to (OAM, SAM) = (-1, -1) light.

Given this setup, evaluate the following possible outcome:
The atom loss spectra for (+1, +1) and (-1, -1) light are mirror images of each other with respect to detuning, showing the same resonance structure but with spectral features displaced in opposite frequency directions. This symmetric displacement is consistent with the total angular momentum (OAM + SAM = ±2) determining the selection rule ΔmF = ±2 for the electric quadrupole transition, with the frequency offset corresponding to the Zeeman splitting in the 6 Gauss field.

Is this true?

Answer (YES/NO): YES